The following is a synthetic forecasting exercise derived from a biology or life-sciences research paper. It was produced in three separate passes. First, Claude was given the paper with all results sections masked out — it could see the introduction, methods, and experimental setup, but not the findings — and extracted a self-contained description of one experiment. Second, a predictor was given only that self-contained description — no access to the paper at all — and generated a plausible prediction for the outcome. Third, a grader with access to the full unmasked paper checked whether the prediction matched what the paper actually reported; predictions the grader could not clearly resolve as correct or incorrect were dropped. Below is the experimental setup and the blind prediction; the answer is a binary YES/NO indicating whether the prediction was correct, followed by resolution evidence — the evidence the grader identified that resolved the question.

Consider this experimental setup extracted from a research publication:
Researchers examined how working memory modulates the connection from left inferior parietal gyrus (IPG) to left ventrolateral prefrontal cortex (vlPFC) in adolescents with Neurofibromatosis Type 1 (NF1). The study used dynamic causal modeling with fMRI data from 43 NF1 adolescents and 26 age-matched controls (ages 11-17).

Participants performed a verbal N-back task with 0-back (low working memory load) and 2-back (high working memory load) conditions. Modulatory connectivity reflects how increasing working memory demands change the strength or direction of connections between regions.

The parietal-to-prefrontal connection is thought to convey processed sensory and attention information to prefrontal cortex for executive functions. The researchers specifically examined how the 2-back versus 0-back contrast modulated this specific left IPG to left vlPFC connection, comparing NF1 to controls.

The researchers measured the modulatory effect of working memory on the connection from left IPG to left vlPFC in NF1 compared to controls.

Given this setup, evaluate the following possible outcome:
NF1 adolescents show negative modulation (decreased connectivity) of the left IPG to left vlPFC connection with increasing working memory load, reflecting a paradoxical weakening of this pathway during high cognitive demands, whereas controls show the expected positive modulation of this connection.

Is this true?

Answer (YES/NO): NO